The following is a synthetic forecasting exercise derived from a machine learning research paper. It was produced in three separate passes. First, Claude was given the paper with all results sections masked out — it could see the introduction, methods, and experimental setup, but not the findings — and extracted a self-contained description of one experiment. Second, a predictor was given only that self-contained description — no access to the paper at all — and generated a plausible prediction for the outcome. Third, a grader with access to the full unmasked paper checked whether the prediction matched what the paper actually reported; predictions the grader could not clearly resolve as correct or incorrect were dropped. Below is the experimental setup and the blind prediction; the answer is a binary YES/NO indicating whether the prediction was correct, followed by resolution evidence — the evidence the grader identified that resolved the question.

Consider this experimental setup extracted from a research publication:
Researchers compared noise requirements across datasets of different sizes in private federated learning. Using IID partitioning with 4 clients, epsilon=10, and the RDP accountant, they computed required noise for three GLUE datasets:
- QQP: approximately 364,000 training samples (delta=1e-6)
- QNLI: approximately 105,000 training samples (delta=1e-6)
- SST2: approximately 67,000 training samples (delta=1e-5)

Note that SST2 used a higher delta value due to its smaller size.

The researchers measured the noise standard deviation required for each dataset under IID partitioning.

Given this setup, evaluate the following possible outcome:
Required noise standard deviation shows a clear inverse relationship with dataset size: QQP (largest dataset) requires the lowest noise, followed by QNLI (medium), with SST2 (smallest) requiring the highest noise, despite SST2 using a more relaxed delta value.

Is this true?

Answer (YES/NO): YES